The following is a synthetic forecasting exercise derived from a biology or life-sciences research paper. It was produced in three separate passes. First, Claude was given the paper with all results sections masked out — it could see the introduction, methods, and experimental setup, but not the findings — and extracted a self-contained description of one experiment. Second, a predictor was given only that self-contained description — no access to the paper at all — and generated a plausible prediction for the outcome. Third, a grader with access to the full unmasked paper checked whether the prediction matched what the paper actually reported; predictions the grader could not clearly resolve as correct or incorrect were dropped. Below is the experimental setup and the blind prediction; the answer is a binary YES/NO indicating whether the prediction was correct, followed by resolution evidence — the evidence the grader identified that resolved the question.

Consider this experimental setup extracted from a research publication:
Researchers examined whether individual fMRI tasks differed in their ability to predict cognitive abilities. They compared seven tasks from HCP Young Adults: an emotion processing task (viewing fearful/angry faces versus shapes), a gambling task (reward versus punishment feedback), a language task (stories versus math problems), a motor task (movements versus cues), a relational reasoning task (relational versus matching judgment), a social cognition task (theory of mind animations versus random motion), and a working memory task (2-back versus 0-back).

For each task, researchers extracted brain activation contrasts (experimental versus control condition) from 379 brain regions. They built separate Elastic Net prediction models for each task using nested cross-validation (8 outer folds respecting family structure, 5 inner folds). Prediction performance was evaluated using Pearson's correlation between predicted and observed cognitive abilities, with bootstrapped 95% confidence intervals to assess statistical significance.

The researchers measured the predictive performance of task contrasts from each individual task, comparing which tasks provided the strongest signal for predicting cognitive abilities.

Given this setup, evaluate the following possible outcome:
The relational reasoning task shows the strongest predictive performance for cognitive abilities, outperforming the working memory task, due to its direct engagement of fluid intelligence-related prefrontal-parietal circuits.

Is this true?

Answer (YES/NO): NO